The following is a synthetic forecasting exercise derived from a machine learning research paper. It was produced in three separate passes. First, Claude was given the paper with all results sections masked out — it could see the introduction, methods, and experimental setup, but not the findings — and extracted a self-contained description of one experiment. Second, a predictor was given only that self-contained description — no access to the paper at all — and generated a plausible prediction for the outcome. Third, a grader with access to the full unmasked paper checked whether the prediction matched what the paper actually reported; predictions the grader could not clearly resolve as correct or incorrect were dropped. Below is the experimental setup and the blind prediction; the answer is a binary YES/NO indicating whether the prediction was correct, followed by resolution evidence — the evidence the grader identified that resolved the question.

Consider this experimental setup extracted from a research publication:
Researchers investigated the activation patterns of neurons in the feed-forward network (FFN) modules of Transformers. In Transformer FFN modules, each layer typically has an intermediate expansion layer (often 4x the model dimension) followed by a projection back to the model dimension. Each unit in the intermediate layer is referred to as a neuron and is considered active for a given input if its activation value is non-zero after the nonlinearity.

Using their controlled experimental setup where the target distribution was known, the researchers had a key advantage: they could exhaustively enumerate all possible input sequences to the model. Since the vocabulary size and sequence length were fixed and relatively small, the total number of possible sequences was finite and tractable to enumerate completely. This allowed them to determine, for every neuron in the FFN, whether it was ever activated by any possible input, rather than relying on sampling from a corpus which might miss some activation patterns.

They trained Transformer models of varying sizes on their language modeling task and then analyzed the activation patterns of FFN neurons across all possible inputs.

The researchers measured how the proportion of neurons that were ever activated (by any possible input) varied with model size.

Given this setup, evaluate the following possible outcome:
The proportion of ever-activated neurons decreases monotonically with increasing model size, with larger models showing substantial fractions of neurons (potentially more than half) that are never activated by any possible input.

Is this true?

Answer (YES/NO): NO